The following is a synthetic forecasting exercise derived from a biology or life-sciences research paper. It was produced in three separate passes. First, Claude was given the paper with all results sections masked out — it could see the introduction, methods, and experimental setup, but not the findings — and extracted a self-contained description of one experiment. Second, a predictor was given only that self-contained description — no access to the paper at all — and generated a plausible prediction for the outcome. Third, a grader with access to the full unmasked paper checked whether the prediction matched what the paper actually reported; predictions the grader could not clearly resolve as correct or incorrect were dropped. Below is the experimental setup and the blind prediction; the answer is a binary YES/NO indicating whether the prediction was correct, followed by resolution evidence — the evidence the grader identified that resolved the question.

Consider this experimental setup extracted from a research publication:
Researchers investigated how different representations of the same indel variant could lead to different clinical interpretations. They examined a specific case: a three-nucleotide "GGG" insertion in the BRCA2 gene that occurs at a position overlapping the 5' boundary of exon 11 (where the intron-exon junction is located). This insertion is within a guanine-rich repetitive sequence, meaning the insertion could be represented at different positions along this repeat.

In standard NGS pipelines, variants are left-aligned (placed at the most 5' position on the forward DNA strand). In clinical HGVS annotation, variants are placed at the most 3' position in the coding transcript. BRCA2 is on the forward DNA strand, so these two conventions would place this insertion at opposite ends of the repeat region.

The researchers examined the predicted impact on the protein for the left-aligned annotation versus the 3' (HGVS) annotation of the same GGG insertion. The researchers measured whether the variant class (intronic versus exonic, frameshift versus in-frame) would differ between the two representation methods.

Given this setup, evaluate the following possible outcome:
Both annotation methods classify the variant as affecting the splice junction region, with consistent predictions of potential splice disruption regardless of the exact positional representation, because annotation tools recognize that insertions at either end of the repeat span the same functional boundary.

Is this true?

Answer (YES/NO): NO